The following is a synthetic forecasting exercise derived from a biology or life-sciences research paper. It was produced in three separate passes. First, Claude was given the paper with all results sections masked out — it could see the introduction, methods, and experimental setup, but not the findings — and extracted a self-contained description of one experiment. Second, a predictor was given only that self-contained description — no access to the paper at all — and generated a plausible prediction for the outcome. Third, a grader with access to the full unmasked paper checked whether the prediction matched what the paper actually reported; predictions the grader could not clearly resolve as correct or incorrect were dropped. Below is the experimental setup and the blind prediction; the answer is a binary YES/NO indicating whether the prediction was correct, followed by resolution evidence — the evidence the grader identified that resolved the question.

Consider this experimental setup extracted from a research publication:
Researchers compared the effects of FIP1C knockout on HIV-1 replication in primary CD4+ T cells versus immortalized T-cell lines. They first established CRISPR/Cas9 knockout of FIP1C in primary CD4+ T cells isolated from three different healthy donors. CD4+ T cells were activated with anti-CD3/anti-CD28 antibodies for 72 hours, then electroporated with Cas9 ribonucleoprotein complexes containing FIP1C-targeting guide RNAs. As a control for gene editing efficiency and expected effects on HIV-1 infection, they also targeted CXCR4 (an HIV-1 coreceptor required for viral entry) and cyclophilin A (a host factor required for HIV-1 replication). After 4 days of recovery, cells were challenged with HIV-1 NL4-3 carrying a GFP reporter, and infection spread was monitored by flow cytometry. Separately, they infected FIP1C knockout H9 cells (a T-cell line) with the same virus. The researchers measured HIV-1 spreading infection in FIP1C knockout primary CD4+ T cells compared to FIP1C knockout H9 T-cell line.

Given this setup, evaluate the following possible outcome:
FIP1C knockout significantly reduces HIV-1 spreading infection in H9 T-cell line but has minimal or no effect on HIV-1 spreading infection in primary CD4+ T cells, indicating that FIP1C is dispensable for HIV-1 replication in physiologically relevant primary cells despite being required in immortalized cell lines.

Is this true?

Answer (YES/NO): NO